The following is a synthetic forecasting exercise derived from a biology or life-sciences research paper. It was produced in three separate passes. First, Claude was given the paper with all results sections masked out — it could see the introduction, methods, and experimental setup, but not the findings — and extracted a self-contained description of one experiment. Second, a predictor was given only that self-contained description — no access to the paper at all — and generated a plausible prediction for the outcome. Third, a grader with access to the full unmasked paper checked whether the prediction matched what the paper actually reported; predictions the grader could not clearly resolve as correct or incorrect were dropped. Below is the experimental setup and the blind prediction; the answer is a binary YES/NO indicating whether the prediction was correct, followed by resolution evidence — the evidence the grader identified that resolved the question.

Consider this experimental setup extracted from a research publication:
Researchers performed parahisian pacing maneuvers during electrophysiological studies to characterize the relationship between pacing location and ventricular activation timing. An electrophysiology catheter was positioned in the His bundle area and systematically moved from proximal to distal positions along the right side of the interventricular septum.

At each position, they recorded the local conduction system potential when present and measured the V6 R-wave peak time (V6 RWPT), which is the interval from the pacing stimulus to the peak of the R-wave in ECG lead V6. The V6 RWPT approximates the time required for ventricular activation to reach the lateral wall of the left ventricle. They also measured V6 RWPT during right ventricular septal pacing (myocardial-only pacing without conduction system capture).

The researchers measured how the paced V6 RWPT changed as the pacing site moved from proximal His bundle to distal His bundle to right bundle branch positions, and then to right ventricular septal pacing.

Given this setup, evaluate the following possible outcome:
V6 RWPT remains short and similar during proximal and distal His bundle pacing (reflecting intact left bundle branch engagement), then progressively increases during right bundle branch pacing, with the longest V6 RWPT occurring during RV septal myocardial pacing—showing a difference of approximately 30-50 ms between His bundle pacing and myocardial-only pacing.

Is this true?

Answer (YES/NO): YES